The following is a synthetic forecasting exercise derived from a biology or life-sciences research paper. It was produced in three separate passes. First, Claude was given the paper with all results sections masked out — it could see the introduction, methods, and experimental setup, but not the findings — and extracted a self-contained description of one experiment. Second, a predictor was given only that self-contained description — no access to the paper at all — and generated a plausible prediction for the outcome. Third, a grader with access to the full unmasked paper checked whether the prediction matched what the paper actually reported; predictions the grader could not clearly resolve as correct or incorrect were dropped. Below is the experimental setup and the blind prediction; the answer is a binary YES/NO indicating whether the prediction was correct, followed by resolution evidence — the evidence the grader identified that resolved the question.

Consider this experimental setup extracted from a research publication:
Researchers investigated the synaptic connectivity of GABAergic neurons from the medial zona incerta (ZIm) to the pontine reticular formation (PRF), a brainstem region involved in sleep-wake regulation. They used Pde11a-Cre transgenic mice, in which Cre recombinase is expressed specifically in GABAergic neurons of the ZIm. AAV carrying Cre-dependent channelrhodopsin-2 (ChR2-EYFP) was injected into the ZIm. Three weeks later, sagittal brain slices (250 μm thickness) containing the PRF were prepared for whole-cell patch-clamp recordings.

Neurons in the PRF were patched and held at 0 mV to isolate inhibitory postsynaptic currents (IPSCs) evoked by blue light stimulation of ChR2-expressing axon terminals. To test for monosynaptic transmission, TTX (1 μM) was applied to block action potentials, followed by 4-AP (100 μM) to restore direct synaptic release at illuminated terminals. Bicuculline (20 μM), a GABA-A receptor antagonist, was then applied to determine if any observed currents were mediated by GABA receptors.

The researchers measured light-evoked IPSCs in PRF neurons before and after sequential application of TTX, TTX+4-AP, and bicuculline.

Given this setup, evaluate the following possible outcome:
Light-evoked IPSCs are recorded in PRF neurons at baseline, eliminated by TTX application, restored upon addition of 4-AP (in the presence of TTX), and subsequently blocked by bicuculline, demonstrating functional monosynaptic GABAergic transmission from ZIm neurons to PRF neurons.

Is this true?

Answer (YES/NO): YES